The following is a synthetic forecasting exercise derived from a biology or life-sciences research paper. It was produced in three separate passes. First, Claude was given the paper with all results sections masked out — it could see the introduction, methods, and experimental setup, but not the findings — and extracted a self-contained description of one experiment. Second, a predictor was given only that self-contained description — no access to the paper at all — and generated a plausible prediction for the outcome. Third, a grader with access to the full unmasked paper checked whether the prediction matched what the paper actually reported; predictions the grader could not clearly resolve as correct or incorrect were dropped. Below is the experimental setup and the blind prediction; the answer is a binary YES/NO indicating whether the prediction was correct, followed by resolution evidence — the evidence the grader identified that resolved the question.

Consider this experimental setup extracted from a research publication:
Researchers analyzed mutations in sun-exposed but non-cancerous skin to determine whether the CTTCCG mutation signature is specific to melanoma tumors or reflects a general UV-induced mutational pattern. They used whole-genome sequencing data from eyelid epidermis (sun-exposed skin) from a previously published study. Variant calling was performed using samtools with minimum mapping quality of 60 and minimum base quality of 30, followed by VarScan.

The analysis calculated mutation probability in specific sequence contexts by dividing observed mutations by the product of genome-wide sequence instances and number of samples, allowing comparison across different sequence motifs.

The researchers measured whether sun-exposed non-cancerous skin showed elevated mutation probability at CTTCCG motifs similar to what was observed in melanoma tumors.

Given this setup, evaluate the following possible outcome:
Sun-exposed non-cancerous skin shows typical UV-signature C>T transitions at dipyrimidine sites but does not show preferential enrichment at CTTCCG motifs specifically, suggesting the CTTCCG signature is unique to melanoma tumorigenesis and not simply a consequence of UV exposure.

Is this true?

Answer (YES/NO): NO